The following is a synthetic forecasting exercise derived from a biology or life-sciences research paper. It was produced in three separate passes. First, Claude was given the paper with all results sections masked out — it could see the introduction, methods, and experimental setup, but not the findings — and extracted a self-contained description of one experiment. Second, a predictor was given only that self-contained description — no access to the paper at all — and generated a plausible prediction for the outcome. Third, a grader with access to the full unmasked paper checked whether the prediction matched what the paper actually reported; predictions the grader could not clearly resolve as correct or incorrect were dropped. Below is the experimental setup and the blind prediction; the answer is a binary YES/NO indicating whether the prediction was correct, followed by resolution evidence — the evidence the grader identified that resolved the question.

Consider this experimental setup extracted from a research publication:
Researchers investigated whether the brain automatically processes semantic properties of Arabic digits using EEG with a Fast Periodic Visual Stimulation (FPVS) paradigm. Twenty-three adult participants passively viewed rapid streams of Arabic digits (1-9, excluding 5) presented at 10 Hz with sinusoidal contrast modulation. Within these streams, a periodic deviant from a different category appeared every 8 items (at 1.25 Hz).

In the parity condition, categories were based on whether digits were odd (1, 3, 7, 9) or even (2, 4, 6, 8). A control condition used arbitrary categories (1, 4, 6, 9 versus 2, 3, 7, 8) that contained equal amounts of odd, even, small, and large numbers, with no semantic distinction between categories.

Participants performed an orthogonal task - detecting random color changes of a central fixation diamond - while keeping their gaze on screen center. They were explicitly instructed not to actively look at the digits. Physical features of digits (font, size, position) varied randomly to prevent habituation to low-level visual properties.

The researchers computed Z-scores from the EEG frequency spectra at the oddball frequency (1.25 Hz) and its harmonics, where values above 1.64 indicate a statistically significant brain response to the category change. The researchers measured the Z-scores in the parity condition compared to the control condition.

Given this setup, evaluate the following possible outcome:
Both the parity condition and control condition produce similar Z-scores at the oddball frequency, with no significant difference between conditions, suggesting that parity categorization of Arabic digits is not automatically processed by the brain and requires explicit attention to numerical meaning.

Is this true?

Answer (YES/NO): NO